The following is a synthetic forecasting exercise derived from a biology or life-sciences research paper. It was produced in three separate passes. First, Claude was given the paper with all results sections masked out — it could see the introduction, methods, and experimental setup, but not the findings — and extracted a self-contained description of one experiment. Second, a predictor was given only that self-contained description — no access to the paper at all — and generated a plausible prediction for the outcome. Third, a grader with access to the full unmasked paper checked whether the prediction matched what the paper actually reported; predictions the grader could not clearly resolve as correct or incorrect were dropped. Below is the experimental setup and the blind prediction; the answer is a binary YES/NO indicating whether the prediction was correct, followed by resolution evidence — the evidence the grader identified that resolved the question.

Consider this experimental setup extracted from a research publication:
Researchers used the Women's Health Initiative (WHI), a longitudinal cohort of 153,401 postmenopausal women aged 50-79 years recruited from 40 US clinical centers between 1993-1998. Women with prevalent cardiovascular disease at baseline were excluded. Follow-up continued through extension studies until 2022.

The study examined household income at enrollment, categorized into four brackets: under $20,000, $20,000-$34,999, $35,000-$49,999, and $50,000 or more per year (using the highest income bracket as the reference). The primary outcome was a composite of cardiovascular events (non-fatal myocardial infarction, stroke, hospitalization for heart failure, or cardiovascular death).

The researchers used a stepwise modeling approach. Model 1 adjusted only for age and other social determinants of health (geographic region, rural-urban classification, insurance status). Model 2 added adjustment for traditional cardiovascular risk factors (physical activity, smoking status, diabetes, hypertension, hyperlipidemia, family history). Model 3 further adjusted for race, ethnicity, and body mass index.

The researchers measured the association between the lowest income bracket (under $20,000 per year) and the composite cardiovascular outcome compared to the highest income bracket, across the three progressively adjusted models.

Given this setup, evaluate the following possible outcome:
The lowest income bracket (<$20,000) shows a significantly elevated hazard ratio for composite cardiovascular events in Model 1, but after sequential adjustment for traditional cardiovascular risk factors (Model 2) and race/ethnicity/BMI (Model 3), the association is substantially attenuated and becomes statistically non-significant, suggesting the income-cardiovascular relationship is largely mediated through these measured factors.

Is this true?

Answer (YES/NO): NO